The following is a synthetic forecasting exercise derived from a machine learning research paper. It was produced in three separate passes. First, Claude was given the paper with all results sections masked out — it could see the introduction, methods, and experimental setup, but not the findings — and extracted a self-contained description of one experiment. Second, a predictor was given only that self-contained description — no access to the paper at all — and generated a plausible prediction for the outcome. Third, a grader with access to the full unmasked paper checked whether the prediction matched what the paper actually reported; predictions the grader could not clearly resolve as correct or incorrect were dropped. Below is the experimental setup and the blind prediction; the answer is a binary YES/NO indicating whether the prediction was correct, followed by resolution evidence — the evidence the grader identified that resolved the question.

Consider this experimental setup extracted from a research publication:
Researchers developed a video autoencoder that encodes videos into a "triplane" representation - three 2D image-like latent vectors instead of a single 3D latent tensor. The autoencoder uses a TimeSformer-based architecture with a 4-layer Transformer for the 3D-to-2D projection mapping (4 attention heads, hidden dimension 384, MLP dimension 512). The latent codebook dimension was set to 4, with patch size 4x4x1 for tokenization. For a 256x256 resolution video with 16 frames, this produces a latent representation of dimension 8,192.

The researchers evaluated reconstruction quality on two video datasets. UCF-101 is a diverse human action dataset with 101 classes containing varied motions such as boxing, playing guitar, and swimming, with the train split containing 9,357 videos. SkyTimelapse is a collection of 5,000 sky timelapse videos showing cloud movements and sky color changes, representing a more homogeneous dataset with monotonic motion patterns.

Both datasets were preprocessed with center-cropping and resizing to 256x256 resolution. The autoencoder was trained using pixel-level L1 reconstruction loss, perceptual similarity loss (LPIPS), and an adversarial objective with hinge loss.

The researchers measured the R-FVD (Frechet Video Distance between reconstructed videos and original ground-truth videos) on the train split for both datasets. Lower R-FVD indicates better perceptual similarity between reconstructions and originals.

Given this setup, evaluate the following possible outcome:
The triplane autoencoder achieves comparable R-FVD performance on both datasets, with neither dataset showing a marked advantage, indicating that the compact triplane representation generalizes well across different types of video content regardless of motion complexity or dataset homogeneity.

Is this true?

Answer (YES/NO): NO